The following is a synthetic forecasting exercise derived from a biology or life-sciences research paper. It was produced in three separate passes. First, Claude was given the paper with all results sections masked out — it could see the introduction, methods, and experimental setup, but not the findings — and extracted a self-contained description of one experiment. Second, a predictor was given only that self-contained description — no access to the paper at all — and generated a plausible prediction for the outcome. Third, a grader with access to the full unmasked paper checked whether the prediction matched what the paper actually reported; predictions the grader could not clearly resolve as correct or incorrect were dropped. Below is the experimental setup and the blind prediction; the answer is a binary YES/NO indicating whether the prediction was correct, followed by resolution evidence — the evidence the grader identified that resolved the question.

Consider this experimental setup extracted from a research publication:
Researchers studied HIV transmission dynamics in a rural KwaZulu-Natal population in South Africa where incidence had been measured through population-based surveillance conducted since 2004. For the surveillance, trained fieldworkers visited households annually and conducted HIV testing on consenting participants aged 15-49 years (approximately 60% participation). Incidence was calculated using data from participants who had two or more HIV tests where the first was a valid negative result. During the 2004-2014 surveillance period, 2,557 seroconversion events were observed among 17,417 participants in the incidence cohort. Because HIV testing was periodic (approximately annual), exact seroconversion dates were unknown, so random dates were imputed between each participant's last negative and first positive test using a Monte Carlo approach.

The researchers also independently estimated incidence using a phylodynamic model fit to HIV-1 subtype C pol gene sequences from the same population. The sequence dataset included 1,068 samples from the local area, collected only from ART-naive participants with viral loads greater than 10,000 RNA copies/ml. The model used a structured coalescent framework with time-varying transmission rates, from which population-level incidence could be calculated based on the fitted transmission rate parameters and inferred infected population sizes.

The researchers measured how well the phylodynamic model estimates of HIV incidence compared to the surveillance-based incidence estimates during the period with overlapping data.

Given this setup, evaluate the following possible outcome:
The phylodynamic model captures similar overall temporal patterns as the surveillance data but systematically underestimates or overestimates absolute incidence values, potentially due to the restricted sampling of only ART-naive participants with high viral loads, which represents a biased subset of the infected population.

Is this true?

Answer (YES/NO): NO